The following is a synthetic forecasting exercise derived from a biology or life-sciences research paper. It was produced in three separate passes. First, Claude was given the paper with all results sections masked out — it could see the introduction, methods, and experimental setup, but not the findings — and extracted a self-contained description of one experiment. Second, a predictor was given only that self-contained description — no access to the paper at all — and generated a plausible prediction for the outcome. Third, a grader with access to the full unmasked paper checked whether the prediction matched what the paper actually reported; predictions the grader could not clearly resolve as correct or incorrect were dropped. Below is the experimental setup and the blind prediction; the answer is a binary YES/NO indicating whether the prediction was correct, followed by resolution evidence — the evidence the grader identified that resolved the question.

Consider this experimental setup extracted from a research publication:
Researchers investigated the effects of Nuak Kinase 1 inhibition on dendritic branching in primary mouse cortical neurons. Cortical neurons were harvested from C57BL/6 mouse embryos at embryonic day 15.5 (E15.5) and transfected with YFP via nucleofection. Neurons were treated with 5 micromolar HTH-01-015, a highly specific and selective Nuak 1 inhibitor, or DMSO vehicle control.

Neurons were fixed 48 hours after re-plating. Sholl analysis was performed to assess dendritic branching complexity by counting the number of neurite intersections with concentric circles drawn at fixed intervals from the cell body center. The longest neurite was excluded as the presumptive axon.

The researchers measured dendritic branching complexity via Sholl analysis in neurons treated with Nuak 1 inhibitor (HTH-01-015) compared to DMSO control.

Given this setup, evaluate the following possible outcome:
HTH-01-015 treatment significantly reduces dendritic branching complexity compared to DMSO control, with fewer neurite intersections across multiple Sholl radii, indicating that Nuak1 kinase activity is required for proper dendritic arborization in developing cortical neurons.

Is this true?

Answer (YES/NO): YES